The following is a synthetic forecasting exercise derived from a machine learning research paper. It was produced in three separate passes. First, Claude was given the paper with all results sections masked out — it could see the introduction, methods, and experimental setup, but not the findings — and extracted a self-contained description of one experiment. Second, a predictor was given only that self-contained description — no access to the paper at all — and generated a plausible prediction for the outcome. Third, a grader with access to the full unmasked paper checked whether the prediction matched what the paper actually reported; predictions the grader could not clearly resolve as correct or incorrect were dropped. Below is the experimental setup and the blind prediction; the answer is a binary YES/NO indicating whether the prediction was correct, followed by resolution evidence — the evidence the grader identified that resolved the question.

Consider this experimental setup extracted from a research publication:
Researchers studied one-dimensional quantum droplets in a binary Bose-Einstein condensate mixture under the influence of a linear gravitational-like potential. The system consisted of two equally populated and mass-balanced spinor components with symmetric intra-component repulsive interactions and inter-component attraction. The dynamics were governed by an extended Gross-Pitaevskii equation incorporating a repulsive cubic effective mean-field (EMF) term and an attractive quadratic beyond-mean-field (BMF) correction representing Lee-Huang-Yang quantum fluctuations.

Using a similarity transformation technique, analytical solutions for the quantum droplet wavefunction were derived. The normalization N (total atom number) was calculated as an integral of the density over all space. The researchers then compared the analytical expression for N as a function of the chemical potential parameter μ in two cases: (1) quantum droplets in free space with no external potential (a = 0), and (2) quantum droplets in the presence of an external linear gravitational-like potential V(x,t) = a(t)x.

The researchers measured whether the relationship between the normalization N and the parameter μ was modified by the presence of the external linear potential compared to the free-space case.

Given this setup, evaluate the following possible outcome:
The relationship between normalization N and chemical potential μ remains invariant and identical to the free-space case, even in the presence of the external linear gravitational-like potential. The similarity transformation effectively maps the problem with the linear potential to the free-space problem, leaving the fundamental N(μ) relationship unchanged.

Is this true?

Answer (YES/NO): YES